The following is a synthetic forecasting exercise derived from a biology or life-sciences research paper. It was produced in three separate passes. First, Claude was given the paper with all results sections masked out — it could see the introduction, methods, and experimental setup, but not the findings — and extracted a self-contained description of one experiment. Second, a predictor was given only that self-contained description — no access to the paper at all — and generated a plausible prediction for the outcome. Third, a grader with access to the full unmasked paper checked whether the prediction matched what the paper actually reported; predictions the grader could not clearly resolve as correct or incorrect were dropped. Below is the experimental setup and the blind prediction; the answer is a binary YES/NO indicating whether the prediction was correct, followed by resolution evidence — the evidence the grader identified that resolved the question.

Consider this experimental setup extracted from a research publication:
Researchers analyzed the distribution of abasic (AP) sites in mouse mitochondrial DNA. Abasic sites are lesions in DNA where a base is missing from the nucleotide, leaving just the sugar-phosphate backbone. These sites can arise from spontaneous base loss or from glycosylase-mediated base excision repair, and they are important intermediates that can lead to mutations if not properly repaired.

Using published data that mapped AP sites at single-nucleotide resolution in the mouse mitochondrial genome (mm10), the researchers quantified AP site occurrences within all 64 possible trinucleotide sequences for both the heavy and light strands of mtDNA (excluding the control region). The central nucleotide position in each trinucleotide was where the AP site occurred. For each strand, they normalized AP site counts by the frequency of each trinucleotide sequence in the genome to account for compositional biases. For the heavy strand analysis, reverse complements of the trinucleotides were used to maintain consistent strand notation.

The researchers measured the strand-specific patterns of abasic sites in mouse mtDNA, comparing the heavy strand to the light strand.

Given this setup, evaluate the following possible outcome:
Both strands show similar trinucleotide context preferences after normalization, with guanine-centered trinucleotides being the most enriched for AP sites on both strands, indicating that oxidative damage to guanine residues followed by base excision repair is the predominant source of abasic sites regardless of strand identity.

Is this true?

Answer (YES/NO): NO